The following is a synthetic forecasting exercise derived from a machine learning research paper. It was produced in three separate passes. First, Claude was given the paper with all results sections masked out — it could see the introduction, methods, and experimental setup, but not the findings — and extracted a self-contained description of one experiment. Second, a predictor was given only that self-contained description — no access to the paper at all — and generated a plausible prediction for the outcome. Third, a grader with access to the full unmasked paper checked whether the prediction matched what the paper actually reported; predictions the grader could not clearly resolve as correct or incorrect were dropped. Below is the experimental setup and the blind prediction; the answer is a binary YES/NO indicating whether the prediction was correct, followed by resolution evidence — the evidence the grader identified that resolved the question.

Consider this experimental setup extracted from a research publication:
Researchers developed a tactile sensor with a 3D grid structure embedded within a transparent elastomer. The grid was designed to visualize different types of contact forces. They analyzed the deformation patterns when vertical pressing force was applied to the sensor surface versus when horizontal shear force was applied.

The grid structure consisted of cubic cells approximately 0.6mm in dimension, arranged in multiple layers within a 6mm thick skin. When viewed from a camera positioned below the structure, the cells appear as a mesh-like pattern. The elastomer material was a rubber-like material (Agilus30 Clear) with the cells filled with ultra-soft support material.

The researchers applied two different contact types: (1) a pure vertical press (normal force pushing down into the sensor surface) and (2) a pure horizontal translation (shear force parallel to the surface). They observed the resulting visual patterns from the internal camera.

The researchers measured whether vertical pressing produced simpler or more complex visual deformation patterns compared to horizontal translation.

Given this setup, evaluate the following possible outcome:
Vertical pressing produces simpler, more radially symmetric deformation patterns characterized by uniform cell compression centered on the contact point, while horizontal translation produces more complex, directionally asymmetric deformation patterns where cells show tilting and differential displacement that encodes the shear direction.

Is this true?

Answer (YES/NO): NO